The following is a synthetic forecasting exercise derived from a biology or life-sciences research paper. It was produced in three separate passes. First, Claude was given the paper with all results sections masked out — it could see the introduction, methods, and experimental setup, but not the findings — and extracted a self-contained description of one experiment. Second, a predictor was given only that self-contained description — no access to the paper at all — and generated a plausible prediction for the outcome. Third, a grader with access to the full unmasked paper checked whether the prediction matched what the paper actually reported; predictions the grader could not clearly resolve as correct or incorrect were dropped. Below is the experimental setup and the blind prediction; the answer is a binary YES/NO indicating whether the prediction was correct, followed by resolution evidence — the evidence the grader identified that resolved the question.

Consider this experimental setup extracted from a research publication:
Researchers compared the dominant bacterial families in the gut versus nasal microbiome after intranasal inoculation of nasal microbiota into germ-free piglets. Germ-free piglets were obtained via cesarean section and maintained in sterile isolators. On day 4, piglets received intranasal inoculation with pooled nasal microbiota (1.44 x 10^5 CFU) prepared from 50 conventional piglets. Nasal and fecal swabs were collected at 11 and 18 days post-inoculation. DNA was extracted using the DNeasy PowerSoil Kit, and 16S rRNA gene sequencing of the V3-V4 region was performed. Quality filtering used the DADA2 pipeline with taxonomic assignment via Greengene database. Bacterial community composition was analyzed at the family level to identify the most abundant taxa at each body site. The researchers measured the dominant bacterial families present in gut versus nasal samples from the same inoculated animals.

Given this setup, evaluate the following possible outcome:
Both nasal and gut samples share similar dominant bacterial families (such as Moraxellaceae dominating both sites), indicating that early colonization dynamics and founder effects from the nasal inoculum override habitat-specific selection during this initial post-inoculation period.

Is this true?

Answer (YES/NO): NO